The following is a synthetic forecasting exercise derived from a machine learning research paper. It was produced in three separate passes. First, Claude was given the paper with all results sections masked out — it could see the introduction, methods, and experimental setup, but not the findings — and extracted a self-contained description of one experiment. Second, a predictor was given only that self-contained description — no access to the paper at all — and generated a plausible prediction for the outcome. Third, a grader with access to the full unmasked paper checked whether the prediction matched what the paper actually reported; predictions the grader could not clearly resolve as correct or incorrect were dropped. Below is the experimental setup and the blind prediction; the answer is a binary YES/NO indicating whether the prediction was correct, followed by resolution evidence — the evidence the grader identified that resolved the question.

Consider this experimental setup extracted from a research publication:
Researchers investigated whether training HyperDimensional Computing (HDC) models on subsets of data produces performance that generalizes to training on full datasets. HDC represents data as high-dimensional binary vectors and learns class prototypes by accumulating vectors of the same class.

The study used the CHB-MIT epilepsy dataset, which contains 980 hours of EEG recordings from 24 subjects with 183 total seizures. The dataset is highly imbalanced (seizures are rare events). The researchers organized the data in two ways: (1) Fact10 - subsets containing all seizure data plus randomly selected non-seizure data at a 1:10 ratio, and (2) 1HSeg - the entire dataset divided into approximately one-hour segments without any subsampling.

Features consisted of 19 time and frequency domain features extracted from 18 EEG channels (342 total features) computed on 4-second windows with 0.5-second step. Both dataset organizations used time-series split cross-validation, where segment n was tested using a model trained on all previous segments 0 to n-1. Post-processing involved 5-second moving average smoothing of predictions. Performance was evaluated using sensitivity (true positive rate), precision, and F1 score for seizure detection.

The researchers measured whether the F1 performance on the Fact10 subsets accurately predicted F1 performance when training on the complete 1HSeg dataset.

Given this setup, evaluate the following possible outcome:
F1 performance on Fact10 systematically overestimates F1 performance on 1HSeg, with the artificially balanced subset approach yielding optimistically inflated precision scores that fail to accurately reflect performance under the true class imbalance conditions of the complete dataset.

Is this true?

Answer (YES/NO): YES